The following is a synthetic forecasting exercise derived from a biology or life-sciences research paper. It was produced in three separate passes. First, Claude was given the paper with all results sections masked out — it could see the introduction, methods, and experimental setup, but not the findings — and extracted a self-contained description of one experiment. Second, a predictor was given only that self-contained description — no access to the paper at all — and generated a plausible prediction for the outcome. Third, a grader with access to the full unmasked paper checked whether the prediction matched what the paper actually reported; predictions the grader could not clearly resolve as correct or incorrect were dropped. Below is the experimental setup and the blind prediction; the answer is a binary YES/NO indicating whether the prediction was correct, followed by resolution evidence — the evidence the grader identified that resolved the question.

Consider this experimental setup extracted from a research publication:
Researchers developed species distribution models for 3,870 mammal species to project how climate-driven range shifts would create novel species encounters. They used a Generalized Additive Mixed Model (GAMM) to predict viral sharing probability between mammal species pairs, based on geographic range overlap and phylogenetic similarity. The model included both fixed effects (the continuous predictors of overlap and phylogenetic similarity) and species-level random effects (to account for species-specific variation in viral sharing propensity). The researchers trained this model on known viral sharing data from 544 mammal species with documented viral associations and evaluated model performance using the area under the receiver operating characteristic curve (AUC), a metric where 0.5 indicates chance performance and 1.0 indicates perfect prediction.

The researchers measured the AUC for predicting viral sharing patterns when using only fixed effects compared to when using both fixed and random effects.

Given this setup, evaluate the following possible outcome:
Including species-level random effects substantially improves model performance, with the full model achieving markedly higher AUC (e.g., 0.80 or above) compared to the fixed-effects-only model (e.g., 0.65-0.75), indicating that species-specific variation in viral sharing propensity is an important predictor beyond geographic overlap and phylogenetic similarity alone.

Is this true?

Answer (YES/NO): NO